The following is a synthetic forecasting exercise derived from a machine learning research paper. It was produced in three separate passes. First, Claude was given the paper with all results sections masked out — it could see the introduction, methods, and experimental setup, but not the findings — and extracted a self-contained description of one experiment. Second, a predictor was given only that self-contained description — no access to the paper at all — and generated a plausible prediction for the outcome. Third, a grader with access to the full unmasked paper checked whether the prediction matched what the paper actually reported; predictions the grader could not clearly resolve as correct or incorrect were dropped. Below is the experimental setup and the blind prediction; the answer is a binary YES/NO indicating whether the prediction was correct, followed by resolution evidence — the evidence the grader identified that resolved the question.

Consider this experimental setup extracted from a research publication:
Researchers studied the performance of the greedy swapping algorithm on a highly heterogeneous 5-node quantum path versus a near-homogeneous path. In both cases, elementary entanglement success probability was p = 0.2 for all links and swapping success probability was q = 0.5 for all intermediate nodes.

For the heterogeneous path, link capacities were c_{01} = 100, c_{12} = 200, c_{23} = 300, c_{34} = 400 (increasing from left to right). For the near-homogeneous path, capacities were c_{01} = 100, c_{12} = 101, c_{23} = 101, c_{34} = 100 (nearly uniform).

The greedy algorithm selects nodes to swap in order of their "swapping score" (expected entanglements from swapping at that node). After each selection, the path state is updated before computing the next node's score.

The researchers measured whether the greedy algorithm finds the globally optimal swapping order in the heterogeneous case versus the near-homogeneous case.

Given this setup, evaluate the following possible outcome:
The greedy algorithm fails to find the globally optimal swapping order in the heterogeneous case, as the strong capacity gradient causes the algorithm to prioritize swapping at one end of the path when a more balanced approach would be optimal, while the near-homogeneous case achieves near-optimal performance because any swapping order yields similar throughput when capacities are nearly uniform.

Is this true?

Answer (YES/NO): NO